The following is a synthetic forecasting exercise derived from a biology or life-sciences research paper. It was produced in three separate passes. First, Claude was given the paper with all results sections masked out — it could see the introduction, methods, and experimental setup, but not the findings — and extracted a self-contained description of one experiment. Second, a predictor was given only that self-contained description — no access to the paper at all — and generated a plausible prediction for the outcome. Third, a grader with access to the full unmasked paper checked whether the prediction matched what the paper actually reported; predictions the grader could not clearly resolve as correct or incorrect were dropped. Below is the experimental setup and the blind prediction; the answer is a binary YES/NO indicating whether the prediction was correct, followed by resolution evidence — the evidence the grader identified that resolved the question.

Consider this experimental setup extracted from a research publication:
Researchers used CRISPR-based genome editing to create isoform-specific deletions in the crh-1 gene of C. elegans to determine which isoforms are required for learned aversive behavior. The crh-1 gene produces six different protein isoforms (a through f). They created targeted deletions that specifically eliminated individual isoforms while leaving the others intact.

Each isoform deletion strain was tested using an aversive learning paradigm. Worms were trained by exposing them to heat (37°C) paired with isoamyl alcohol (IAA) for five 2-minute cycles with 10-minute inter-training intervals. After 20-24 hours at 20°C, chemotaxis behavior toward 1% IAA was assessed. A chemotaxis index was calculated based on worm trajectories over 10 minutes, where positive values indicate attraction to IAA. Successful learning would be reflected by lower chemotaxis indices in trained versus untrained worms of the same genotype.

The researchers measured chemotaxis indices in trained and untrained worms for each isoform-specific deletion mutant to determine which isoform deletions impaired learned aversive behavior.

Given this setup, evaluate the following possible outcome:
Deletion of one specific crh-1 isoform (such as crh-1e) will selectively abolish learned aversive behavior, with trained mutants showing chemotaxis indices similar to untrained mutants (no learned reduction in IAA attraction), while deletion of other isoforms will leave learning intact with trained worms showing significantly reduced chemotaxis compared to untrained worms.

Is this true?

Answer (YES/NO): NO